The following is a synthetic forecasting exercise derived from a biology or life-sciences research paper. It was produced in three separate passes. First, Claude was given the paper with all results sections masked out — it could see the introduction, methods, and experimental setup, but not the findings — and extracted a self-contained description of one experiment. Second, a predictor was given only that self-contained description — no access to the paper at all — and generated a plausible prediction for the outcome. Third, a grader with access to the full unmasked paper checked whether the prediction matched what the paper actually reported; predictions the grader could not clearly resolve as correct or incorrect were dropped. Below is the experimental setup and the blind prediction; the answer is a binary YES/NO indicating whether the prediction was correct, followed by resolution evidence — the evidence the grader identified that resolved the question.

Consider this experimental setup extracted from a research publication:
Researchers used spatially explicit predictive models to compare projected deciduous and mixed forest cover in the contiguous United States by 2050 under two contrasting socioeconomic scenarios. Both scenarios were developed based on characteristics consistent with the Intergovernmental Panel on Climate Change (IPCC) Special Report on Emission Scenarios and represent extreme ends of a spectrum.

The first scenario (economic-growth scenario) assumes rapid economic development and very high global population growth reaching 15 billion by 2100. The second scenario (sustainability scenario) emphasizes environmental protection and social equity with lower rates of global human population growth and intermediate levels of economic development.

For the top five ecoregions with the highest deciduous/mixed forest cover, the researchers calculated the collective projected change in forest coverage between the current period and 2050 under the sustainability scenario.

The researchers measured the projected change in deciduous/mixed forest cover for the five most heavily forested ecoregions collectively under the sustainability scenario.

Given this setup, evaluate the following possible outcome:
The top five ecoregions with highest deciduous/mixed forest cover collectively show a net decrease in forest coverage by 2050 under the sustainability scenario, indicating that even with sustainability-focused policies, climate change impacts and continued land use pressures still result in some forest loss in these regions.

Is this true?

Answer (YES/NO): NO